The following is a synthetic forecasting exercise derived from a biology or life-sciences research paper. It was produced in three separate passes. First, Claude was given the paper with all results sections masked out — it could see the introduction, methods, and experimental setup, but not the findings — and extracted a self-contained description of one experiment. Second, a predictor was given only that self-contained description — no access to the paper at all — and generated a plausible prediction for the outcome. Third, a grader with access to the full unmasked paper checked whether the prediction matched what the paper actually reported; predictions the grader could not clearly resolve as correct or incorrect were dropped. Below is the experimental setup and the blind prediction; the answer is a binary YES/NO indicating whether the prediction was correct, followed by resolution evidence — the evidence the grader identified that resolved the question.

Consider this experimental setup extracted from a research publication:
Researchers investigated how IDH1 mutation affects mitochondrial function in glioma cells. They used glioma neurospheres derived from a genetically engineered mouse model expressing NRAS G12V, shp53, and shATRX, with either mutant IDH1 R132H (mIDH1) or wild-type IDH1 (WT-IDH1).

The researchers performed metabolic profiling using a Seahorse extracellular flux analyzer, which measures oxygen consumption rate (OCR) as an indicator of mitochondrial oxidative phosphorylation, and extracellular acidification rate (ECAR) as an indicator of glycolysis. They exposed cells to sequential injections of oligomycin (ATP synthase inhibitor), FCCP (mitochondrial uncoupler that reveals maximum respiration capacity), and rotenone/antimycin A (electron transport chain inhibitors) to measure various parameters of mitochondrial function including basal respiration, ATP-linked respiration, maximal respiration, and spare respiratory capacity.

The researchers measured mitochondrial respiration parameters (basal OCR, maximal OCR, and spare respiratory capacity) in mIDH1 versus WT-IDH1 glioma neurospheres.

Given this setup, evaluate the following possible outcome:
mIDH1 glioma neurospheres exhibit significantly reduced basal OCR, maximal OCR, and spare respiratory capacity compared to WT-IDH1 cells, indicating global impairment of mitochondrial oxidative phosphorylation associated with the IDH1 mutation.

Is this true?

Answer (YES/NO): YES